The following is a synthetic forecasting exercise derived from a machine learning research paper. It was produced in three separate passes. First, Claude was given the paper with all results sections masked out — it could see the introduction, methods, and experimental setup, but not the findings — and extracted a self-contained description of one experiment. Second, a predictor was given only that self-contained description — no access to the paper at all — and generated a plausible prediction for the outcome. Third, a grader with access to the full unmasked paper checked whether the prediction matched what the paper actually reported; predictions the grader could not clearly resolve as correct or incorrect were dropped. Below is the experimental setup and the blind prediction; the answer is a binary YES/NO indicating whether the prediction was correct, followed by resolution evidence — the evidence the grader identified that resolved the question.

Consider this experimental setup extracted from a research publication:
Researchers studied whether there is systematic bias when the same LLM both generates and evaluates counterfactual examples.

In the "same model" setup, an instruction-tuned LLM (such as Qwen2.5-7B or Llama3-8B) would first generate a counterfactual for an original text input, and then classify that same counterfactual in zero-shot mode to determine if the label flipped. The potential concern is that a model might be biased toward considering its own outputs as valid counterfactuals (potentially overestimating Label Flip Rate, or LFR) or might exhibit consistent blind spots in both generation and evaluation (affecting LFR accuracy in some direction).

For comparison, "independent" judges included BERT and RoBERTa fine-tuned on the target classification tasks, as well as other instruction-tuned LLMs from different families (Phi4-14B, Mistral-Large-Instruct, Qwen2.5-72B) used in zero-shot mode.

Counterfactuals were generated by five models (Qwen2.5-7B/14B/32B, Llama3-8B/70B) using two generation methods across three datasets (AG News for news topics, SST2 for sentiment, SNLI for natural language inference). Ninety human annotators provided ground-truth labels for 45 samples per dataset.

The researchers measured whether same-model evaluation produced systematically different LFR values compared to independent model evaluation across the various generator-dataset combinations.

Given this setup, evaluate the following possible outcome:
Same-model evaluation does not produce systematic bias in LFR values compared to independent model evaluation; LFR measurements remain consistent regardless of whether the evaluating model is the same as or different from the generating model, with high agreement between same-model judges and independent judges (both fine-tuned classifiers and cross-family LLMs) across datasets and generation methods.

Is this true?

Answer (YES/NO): NO